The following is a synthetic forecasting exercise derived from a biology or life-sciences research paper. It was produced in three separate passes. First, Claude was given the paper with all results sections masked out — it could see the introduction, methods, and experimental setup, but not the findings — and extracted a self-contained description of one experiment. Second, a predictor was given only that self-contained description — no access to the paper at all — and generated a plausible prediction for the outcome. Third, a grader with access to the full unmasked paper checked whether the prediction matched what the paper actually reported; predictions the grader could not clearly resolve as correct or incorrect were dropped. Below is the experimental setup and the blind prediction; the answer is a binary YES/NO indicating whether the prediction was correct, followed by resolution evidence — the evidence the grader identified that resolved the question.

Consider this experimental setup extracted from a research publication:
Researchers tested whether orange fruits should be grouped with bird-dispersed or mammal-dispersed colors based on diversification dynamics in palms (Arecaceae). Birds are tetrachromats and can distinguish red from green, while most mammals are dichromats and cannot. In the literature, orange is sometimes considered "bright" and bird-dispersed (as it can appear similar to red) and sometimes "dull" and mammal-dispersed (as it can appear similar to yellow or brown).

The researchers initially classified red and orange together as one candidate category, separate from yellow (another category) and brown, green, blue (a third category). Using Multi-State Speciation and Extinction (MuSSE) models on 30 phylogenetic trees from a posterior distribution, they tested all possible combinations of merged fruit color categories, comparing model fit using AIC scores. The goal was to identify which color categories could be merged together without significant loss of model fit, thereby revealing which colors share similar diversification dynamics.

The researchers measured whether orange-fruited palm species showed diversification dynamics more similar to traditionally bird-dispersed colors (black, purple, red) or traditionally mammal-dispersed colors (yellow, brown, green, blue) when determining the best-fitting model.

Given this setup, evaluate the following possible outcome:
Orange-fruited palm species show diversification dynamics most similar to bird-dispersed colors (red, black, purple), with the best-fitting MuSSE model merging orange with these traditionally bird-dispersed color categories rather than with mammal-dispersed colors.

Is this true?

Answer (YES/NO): YES